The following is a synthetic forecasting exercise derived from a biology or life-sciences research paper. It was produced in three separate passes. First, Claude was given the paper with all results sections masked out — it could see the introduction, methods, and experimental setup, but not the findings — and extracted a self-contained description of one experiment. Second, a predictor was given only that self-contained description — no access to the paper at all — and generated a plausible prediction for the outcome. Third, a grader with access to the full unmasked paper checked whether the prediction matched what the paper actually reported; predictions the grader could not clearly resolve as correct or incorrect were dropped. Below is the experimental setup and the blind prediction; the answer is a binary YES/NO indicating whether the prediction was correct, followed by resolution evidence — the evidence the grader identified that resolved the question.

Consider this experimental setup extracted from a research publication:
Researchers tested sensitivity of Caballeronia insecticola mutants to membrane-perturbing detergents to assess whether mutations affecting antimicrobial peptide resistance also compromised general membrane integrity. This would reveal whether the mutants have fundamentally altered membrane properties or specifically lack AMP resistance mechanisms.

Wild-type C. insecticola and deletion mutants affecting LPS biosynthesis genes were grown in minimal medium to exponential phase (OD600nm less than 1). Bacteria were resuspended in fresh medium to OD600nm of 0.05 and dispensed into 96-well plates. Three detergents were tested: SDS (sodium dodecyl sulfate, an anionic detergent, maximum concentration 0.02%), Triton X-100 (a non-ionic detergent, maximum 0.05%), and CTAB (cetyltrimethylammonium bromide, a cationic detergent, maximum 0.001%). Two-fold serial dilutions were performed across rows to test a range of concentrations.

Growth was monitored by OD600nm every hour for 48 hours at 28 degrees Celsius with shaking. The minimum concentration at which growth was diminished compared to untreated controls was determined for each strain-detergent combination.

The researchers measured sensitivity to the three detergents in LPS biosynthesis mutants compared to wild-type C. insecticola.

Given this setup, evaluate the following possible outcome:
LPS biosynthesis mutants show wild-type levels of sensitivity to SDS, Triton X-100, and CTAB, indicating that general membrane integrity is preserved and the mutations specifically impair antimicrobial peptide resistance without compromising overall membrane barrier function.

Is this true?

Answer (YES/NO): NO